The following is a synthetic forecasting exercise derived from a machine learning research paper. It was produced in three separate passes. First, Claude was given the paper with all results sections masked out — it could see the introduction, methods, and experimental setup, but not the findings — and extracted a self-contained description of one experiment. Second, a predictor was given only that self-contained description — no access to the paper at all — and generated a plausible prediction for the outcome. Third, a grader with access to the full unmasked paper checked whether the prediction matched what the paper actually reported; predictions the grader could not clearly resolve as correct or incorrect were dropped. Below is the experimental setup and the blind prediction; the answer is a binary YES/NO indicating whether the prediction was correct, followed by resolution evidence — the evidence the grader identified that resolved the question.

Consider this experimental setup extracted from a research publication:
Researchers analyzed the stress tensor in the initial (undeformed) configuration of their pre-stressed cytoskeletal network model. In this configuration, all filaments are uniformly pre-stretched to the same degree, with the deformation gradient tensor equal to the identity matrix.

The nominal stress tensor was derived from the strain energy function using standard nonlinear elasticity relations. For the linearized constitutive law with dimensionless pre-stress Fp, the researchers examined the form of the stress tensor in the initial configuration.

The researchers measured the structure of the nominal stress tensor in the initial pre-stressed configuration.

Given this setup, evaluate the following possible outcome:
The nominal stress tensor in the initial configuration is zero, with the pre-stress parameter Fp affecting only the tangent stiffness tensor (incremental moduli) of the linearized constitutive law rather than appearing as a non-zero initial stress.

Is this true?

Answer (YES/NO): NO